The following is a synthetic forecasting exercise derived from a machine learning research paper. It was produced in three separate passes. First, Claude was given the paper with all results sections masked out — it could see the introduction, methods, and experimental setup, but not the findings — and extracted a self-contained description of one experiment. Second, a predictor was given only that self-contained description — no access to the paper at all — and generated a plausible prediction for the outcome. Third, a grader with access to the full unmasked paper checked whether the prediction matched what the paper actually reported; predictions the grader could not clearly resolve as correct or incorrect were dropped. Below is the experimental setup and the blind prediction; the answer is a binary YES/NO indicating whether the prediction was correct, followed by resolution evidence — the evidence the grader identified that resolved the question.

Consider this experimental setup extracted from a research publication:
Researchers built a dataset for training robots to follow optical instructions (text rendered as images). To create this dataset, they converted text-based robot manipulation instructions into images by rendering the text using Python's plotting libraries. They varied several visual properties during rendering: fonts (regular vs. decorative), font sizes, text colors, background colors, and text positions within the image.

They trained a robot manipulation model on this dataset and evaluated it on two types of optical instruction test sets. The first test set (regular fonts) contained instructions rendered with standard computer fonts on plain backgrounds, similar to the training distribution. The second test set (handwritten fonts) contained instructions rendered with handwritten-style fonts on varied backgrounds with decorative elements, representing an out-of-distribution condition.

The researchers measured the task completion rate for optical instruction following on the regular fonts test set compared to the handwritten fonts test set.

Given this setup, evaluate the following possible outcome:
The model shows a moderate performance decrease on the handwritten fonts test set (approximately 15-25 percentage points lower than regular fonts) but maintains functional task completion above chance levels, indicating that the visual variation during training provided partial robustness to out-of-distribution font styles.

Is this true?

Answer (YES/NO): NO